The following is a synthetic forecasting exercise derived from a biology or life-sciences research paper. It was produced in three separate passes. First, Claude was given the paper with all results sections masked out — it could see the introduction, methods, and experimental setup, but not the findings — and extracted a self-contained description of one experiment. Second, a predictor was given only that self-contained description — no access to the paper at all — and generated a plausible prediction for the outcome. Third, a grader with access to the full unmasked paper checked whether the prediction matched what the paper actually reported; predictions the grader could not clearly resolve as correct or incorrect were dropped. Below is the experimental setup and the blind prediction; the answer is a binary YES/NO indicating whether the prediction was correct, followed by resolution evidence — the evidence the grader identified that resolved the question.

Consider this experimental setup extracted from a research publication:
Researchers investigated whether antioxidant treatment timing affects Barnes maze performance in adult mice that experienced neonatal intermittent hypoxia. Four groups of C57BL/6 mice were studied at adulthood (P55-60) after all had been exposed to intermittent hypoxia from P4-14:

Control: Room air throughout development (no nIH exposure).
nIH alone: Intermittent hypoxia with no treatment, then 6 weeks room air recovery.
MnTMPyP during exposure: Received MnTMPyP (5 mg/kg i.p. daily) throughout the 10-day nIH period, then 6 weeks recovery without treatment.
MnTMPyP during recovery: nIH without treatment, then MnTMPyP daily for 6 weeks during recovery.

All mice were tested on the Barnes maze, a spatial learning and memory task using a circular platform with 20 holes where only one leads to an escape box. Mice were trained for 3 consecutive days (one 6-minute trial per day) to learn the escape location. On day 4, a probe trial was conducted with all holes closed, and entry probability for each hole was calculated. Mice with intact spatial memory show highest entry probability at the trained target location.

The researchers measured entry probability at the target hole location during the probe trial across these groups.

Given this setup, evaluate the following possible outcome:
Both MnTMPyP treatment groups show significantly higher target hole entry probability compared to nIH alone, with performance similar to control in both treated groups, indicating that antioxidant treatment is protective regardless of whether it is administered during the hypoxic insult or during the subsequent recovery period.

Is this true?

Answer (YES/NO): NO